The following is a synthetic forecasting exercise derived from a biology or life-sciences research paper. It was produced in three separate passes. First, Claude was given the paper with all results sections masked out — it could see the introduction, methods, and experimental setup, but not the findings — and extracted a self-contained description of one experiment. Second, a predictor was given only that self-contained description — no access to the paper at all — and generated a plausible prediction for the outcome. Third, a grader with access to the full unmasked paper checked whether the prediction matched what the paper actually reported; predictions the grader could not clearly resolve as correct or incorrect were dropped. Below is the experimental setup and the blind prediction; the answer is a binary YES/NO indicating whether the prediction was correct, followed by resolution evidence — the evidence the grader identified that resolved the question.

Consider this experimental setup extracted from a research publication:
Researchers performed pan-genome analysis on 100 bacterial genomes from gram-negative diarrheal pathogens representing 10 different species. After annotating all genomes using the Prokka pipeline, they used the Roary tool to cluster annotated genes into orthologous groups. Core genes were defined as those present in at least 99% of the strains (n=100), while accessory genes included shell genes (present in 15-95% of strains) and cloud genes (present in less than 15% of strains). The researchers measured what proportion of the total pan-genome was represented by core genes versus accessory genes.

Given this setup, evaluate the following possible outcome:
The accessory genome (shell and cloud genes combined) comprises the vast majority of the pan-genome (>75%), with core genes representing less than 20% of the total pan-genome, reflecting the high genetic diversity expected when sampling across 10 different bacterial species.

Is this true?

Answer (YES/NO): YES